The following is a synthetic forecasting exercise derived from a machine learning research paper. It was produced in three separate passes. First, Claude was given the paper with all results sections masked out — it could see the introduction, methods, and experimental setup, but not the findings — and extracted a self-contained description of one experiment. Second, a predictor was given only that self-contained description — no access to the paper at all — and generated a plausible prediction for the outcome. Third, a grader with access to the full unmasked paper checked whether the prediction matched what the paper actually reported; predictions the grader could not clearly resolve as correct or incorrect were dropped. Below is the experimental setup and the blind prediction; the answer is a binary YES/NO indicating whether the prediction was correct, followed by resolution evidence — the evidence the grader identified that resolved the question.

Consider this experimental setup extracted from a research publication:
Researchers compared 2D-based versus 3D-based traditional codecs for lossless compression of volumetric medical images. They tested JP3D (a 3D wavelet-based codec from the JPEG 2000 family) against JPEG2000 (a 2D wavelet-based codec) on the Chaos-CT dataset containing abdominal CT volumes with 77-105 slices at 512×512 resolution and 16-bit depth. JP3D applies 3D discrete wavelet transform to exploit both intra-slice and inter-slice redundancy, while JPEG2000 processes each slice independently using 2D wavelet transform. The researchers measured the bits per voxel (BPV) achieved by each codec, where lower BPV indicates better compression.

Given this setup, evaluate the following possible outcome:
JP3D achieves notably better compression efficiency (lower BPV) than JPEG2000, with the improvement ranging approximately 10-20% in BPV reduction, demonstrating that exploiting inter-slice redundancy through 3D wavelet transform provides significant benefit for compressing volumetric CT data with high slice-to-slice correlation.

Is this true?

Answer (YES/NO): YES